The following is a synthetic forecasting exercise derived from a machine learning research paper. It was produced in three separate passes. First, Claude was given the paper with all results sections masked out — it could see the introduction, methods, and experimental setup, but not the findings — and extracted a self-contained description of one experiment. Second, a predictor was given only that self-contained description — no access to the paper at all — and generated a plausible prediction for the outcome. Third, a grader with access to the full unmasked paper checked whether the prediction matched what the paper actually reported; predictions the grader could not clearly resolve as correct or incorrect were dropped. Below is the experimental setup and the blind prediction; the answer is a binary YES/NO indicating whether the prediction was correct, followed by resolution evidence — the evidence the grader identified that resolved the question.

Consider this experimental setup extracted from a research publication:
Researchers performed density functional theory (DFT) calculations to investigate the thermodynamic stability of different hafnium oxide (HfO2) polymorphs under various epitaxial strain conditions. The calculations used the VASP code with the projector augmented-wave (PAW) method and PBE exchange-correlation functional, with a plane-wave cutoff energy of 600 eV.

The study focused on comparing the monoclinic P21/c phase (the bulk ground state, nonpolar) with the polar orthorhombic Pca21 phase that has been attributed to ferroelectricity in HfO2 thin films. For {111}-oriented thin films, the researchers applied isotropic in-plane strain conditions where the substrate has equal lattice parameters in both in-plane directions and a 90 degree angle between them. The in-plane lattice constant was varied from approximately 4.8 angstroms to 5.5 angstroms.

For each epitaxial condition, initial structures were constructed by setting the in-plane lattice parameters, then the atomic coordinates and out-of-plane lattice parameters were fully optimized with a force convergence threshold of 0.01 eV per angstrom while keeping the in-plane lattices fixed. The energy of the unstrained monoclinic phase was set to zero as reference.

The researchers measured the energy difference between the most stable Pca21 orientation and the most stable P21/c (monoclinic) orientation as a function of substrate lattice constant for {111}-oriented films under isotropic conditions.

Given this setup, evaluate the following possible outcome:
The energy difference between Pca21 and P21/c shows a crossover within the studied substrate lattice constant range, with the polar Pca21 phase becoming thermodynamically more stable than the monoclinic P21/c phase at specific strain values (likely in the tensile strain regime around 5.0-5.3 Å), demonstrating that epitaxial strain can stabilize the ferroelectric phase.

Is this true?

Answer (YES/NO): YES